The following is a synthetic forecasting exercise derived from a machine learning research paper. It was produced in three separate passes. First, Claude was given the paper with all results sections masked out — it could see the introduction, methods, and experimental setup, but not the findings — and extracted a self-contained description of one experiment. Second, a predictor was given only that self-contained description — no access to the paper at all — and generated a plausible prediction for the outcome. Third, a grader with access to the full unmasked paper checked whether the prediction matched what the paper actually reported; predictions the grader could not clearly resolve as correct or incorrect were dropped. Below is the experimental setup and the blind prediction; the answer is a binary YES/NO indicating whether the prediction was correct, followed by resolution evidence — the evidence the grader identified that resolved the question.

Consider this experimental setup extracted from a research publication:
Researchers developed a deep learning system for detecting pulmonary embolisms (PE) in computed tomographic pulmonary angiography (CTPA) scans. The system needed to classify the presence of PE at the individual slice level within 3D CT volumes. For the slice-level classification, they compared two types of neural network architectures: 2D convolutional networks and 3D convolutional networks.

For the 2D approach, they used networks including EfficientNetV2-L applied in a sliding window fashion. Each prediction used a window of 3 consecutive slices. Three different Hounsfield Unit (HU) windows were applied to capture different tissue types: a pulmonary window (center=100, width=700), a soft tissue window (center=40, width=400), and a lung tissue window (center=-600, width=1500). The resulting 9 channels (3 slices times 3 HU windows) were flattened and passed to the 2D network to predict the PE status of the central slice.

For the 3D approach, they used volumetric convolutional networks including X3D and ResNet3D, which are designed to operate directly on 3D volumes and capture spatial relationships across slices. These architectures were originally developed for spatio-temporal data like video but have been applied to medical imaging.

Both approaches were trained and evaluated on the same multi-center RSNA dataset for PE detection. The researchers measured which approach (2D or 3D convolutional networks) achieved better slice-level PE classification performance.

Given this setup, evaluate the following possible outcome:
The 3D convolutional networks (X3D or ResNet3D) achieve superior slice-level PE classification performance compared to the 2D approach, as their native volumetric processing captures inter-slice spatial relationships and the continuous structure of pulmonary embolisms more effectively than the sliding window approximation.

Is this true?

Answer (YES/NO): NO